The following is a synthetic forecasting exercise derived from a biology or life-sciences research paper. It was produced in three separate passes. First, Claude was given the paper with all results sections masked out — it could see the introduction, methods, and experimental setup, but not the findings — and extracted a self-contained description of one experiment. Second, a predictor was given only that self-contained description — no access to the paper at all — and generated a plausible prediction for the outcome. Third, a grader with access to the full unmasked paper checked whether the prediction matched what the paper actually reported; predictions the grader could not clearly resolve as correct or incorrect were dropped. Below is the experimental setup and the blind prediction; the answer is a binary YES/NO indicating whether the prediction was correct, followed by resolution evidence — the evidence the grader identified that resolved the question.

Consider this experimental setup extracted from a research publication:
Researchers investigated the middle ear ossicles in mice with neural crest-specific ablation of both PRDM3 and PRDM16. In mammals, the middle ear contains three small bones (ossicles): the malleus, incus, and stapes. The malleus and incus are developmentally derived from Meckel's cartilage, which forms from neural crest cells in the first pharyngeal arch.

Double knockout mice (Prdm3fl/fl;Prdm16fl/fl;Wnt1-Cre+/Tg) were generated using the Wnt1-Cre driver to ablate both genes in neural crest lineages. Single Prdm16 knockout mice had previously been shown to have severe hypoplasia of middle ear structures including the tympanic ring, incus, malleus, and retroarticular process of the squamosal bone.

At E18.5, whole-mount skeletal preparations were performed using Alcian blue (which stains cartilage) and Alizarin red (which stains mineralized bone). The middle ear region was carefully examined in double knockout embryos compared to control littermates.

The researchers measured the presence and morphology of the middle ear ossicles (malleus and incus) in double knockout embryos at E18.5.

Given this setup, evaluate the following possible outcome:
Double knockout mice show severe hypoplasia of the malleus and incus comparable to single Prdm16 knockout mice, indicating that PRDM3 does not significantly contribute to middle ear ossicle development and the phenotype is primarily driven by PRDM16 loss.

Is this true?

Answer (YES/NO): NO